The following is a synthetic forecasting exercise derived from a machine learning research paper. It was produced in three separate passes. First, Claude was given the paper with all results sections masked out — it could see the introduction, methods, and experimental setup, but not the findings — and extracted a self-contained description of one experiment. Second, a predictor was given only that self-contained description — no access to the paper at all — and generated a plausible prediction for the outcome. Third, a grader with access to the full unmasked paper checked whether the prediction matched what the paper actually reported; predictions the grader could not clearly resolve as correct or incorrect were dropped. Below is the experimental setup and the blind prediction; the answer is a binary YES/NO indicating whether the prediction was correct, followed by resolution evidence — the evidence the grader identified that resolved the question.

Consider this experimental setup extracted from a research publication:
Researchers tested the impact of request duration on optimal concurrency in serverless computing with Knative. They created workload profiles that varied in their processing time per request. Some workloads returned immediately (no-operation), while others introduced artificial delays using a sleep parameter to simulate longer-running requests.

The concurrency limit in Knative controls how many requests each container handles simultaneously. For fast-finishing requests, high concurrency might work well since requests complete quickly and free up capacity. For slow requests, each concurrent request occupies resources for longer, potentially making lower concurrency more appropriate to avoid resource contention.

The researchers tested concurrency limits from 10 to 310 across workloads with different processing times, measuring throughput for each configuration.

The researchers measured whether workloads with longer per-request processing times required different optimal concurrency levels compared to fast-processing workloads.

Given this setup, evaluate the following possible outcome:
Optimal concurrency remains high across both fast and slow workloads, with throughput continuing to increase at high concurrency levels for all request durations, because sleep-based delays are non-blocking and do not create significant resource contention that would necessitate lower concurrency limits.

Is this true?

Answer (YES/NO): NO